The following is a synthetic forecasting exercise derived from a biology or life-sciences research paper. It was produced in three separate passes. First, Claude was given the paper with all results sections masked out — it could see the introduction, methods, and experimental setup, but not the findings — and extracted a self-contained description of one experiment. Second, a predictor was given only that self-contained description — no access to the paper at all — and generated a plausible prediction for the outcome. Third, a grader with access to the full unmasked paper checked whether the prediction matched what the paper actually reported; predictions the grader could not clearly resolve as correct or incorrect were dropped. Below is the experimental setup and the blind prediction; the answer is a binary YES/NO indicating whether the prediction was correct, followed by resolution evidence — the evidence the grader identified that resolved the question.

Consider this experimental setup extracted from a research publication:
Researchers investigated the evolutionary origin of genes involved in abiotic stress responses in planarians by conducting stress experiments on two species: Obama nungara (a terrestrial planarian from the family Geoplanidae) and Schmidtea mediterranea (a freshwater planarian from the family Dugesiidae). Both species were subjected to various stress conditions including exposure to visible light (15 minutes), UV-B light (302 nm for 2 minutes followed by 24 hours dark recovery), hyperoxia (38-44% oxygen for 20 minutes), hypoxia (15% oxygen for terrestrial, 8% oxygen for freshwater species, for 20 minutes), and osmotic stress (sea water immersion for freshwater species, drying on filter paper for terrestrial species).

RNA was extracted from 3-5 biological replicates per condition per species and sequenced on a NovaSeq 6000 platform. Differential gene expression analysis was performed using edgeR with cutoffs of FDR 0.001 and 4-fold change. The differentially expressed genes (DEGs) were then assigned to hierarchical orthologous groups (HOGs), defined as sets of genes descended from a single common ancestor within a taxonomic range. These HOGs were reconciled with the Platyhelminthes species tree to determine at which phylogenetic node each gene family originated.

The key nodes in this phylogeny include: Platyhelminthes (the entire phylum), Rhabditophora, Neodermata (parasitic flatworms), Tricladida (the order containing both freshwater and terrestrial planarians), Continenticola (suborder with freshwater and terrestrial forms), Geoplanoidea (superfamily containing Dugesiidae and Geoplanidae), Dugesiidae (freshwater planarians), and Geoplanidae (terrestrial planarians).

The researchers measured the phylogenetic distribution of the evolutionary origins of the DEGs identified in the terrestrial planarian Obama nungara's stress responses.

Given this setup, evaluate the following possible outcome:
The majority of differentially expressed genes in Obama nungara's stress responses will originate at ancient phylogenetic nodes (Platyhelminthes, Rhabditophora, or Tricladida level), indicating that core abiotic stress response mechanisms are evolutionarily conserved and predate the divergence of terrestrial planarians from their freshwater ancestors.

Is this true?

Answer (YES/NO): NO